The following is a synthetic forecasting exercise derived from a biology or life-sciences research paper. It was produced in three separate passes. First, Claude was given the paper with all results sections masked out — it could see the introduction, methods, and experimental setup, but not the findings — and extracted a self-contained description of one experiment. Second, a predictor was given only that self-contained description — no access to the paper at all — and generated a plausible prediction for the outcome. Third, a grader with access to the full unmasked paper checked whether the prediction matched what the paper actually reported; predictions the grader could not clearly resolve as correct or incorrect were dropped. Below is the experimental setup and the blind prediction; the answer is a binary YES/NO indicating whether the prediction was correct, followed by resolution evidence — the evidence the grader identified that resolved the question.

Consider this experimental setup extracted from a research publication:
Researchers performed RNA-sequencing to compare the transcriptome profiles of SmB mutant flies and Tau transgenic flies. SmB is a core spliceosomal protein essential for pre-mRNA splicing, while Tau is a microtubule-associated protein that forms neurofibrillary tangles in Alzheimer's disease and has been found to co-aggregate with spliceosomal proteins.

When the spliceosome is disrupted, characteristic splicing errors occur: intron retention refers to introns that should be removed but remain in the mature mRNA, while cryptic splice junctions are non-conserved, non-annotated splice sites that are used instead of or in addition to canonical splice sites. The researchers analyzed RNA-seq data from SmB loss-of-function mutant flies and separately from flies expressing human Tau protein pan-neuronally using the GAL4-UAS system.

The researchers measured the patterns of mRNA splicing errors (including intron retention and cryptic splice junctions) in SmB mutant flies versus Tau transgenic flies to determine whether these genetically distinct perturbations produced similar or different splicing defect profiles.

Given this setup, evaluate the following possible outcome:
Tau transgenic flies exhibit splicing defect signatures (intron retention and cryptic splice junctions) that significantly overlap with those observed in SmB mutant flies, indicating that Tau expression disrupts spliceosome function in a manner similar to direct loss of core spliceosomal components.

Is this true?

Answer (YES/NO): YES